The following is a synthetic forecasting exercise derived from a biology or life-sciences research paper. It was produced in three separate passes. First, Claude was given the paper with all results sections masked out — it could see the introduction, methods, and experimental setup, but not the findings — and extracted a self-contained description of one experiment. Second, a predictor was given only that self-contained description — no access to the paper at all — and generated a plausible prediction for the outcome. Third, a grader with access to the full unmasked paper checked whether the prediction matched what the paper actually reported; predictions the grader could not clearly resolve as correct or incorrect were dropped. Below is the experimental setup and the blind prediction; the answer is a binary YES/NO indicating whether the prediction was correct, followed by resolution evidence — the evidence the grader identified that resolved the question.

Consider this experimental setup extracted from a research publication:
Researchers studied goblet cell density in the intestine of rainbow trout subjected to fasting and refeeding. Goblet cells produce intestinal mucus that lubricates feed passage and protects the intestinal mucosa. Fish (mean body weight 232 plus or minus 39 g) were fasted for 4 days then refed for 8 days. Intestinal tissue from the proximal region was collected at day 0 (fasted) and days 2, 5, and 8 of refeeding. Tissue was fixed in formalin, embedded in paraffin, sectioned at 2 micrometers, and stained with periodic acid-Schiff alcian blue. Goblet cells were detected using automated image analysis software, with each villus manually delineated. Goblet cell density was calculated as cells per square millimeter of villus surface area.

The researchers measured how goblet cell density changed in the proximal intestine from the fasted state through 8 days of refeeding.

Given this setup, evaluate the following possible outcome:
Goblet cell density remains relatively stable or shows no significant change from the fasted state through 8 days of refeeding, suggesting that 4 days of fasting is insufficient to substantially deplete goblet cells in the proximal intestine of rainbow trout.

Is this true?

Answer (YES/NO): NO